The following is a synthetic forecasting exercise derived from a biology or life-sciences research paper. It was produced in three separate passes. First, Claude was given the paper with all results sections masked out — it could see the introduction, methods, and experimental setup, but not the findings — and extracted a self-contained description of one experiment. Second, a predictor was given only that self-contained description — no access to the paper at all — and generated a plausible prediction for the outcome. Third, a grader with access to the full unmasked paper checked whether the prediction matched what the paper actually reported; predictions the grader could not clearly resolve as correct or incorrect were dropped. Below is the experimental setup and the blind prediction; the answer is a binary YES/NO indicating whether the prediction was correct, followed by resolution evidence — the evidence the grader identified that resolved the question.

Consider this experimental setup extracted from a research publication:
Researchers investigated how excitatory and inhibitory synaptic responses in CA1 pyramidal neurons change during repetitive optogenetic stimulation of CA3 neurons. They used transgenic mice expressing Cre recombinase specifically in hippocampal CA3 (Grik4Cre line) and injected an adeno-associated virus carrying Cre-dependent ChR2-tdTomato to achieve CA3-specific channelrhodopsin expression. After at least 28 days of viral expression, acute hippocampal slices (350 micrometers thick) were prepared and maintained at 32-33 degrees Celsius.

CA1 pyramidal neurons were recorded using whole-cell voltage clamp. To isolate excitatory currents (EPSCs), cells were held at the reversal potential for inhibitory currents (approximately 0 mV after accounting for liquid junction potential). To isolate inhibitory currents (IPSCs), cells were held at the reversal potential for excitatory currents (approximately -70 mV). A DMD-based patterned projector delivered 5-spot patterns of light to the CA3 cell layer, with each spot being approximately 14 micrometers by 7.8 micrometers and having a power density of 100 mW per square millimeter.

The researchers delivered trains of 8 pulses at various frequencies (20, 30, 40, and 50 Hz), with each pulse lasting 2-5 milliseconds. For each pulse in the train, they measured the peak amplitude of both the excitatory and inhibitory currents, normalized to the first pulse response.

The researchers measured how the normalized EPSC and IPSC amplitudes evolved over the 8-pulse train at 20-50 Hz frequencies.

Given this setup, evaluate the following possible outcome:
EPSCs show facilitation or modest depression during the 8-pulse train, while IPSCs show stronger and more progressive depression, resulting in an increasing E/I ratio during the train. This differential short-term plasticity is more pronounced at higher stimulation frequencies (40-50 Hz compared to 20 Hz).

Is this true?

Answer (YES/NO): NO